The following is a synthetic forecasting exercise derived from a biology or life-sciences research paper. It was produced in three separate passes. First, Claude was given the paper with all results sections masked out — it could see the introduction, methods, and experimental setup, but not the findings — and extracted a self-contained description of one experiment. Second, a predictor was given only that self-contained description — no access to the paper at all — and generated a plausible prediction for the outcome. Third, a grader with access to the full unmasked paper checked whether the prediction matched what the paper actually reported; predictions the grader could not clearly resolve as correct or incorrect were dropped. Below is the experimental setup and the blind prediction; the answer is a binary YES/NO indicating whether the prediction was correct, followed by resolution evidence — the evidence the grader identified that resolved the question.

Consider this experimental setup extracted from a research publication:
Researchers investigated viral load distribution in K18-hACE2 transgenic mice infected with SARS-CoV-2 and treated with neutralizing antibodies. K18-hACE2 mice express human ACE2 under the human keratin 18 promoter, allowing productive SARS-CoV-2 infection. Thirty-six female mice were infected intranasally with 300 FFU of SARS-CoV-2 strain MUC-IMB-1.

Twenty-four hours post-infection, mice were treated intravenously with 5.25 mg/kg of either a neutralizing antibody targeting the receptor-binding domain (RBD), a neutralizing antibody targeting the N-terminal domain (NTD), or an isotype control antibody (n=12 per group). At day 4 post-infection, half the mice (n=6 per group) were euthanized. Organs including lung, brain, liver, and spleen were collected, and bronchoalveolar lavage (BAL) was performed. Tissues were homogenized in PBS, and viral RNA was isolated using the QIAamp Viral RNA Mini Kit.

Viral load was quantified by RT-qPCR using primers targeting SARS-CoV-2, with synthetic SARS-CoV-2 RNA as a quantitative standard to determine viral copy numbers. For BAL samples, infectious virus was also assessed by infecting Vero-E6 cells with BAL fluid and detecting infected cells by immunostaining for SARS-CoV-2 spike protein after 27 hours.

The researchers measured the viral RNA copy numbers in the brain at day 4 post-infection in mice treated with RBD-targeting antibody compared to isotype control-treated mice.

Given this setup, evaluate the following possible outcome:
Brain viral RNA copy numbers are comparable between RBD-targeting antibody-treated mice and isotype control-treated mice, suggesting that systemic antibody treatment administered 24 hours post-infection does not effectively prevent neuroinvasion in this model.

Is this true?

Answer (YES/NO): NO